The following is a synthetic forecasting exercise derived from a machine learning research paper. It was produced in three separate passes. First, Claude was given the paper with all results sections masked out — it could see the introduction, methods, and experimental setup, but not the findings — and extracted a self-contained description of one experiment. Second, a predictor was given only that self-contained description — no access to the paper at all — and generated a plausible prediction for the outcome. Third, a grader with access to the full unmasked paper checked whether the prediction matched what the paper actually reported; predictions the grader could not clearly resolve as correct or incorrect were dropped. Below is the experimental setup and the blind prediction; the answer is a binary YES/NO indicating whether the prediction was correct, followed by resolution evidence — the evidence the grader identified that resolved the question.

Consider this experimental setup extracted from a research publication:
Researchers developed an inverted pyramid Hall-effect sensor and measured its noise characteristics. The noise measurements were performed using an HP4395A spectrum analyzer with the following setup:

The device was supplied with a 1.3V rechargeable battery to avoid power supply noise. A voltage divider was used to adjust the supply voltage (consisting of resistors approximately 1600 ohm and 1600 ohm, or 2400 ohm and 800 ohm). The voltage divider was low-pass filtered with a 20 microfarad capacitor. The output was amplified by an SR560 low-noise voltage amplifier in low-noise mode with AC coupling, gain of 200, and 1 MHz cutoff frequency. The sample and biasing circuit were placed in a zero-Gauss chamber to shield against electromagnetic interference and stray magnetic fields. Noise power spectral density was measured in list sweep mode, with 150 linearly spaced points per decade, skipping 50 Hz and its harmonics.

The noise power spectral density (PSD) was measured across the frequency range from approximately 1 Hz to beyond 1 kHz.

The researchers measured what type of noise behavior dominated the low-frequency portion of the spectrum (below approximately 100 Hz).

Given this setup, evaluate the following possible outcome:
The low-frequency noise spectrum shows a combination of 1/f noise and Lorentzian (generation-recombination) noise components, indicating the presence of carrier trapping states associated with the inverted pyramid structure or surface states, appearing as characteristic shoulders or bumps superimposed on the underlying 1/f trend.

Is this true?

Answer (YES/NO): NO